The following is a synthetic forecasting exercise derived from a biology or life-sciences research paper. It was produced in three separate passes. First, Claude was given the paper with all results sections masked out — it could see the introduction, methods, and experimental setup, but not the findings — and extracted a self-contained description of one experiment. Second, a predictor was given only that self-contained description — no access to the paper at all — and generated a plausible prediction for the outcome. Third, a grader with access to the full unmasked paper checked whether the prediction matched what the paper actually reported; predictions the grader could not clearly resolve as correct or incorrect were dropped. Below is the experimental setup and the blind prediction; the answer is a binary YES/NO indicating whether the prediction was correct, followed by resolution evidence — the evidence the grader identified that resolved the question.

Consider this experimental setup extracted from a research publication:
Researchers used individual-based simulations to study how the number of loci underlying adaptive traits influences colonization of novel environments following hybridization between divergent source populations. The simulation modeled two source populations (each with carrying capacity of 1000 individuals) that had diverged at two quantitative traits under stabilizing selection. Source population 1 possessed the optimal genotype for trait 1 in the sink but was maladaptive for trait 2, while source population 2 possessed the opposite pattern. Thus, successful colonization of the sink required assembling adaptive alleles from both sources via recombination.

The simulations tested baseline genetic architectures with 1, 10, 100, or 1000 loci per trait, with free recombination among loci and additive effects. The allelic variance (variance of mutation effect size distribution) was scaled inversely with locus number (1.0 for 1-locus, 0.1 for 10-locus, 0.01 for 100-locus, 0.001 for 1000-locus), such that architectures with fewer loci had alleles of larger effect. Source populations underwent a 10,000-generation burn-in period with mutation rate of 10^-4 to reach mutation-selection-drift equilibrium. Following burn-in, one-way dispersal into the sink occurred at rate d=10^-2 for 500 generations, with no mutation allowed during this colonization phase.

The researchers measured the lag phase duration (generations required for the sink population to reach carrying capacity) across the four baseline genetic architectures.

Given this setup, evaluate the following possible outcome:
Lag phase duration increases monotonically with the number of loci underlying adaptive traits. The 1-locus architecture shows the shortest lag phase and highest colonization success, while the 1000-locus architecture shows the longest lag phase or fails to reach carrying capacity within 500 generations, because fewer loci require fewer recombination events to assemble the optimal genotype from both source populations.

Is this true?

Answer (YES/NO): NO